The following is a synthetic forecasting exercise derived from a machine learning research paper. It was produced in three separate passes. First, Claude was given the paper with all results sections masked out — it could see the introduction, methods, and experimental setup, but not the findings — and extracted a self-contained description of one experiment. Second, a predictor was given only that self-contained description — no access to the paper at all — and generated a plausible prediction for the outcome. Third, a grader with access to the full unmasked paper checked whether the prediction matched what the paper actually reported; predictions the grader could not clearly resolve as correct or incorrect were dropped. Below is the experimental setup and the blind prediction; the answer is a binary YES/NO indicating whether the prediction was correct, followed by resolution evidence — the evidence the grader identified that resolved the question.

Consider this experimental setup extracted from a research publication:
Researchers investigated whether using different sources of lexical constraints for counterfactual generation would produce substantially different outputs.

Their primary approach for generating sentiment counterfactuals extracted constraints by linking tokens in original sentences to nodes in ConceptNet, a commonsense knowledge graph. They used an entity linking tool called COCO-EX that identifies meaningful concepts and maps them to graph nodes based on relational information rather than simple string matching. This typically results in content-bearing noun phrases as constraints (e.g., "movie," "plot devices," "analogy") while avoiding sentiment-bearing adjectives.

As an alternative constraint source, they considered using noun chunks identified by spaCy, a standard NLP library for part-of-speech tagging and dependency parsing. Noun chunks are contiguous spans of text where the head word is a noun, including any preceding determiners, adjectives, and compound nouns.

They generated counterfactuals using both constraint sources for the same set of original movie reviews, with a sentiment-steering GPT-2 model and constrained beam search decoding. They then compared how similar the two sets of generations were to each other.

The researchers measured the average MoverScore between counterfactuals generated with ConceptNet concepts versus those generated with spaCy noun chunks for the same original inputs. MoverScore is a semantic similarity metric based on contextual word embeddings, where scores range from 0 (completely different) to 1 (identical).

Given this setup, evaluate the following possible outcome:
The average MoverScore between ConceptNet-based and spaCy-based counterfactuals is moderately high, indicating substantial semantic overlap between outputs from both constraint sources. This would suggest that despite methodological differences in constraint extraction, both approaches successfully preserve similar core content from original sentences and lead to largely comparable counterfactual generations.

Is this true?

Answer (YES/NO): NO